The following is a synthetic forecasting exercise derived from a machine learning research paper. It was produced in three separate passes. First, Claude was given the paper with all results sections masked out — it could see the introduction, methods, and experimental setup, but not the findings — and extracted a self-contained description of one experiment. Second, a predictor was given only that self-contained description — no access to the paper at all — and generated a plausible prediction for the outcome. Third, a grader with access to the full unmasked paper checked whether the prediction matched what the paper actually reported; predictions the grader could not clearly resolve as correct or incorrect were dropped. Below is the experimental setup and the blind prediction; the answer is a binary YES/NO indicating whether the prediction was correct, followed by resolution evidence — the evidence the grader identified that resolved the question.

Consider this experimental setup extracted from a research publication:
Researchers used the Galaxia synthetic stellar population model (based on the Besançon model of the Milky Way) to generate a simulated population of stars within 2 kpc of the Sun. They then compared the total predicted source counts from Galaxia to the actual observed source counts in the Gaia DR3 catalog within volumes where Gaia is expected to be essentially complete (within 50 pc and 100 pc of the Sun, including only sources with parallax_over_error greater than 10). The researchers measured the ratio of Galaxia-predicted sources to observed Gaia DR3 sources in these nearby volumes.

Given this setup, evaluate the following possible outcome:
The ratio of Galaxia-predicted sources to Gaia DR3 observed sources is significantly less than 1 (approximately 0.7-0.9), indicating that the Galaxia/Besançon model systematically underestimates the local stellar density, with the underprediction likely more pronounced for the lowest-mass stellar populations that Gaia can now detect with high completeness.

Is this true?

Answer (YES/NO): NO